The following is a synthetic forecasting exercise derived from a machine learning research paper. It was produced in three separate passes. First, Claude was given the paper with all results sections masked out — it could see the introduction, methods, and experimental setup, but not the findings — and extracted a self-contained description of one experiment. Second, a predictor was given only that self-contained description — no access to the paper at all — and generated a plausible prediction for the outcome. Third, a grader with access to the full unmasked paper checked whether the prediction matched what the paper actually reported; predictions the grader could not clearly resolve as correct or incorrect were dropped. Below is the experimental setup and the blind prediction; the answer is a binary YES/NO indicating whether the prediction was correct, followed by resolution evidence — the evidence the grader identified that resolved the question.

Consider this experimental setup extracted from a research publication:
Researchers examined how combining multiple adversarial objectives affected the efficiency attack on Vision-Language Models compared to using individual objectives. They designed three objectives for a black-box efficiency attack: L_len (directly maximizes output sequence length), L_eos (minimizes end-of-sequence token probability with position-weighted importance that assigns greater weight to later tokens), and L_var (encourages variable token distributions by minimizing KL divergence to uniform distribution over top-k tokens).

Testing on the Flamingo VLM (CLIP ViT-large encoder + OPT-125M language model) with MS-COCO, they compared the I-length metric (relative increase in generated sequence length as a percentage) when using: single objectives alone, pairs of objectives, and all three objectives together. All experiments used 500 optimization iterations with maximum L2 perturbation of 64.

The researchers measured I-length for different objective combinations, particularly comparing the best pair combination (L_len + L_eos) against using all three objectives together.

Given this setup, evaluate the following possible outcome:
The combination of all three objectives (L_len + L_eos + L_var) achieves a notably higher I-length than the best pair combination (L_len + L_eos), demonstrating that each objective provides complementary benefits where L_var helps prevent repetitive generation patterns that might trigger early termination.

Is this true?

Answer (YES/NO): NO